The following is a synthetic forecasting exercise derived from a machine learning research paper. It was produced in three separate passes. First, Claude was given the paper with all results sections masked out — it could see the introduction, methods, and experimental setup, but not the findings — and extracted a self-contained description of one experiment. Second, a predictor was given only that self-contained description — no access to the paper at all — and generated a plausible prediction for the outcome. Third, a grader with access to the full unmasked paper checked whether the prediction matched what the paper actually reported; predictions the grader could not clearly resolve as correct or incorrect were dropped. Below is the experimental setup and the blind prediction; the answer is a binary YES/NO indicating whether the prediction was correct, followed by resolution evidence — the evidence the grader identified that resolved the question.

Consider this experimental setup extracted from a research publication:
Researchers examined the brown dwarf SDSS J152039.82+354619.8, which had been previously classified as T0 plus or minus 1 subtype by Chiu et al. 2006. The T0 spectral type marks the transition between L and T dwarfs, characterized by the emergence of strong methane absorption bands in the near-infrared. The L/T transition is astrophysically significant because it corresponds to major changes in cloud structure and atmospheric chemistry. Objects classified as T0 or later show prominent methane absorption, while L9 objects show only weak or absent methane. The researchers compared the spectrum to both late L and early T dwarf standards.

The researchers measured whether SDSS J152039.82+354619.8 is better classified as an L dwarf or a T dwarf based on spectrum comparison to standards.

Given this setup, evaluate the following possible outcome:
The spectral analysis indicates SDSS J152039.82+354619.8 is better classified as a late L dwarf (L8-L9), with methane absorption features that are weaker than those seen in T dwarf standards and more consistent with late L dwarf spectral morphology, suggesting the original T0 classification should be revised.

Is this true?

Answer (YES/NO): NO